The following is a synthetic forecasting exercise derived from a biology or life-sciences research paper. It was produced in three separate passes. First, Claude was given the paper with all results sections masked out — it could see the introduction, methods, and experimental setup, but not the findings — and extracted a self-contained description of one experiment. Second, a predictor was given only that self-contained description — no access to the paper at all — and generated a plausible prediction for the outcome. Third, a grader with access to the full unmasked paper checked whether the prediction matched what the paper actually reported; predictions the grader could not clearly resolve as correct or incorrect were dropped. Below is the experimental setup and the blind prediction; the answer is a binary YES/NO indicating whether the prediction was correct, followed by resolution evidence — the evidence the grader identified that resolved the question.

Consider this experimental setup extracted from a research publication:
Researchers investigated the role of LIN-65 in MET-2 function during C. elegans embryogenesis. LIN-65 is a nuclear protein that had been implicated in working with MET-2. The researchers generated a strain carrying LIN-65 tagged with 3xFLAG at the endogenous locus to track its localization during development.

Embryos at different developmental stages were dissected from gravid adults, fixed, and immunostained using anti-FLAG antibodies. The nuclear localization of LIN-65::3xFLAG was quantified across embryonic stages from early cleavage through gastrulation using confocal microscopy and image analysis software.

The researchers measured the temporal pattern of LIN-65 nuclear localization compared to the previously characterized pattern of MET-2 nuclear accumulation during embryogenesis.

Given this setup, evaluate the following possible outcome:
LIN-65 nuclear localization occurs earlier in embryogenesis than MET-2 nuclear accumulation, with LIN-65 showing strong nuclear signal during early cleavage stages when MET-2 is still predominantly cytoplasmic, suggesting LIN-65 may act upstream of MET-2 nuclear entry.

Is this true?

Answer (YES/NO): NO